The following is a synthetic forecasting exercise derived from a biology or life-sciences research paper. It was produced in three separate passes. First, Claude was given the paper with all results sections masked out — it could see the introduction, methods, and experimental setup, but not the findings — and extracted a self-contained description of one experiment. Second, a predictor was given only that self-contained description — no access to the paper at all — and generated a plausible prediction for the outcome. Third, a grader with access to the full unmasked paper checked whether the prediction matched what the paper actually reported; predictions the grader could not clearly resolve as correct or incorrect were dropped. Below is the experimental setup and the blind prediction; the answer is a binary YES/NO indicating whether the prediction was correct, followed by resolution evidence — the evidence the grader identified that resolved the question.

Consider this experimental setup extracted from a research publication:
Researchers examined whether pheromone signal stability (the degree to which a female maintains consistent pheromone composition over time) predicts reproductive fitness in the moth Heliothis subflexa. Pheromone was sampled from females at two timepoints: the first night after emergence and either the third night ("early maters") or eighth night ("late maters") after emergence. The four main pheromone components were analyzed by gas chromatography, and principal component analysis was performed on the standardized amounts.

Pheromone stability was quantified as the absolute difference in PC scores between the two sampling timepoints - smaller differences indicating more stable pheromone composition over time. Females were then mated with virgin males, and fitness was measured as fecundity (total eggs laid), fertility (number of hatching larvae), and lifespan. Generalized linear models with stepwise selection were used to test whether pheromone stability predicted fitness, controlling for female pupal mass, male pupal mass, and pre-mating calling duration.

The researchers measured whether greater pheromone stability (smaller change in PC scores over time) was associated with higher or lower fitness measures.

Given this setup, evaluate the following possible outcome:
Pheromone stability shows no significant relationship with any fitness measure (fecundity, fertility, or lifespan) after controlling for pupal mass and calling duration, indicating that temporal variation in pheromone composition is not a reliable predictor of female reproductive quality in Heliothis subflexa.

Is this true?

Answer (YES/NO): NO